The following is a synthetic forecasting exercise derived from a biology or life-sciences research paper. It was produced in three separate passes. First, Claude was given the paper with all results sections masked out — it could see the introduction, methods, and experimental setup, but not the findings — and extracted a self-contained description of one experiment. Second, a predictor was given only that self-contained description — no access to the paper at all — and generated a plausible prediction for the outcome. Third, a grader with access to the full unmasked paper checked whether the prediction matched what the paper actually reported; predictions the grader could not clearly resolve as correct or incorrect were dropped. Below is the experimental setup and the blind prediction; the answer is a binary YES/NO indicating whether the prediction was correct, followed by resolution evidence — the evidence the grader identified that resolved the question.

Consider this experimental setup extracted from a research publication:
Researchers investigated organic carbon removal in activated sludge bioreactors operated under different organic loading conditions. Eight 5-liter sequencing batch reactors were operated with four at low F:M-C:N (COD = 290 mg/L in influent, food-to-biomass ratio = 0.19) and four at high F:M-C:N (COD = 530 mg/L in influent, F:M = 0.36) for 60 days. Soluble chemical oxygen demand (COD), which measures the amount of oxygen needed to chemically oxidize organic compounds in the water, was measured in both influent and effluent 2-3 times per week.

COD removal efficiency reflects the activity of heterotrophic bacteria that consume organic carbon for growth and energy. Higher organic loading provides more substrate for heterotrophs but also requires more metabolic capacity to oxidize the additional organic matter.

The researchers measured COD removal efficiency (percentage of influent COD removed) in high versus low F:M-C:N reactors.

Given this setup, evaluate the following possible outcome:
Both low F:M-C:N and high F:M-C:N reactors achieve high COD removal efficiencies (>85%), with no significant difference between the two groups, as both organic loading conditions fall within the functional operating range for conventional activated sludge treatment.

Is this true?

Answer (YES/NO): NO